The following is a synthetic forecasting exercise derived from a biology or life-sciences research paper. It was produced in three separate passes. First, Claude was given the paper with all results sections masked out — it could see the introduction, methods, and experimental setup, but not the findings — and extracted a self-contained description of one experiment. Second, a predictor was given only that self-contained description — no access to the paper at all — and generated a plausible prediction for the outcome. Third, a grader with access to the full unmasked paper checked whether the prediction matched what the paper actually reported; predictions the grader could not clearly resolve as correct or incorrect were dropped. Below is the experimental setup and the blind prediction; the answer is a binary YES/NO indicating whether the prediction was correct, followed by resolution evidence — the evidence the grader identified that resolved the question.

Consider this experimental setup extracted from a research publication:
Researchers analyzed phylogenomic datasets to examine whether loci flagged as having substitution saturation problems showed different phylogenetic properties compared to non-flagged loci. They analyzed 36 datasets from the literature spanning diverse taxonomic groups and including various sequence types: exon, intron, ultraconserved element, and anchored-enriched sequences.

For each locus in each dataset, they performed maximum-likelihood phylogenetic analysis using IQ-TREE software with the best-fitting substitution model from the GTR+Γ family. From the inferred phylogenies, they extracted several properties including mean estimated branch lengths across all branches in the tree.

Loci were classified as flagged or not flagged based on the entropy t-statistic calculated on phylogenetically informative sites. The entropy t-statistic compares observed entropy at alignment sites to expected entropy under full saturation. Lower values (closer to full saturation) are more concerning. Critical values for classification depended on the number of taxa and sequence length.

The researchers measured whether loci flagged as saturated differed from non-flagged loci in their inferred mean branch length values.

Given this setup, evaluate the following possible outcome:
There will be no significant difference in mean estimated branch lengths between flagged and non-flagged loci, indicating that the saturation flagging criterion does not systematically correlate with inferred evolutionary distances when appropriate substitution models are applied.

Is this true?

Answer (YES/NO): YES